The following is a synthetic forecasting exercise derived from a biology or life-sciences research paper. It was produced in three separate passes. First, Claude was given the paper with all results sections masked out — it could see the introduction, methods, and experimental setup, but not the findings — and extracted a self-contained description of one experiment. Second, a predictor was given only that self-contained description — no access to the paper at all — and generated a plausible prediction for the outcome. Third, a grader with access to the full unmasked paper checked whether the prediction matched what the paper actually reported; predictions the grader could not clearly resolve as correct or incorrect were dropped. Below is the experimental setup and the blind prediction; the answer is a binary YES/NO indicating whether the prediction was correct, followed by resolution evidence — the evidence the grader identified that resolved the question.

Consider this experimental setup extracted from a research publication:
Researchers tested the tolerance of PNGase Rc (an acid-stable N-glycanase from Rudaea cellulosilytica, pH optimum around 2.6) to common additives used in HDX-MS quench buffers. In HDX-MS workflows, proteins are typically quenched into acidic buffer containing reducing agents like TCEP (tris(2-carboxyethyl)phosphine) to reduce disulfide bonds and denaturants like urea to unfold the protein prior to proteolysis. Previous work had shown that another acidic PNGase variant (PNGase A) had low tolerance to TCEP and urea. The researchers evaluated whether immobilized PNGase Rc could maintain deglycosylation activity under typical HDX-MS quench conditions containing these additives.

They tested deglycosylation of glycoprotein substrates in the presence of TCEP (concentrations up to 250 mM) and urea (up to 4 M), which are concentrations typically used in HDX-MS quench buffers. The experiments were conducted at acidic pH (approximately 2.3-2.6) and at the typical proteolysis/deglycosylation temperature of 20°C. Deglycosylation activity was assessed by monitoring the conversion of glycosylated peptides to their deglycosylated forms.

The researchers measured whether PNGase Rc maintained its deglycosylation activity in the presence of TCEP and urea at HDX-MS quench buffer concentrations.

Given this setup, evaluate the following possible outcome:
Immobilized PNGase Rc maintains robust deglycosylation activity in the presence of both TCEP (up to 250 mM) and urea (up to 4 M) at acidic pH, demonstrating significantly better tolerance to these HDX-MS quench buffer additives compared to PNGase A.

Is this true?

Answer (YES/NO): YES